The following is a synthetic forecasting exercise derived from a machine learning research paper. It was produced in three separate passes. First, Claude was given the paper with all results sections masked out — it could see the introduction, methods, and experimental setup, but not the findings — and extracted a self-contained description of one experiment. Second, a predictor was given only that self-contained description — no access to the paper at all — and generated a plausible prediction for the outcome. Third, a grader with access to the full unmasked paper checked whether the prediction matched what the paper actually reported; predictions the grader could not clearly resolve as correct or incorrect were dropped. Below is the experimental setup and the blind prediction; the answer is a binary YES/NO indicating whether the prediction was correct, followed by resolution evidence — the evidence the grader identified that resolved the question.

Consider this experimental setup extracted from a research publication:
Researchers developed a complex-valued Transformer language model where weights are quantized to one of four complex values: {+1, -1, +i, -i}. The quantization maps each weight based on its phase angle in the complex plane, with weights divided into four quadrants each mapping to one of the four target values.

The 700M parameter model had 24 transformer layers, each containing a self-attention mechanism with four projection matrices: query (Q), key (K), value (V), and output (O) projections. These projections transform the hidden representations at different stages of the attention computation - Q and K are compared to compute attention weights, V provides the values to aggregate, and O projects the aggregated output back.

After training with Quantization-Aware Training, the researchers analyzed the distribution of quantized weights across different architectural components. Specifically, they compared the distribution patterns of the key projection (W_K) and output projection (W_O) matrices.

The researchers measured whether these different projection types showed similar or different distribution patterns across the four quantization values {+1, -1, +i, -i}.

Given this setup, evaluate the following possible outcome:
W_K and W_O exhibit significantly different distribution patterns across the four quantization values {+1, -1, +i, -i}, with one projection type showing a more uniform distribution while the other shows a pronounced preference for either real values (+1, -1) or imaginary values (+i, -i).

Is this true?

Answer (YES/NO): NO